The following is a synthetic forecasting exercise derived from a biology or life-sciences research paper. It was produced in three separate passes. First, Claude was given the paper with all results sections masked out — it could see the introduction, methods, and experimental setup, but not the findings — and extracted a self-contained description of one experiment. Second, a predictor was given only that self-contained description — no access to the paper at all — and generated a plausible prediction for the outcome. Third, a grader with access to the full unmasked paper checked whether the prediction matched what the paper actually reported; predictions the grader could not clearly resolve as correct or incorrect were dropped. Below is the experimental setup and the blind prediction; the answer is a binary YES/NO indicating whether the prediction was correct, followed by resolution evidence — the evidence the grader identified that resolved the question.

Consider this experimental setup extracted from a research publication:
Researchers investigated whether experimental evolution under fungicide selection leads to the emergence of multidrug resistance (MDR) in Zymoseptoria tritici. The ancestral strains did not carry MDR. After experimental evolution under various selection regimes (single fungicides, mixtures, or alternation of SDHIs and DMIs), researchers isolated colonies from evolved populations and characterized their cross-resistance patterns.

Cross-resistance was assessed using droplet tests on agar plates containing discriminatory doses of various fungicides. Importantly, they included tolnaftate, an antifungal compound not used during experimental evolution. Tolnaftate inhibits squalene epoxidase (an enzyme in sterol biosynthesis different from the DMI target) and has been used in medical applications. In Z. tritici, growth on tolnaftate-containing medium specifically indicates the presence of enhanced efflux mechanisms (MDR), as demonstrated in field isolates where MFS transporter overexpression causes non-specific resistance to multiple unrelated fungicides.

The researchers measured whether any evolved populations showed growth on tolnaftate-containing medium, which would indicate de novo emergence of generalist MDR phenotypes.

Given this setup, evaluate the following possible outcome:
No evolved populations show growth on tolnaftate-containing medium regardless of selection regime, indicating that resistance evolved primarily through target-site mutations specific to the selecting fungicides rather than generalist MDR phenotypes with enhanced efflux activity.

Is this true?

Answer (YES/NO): NO